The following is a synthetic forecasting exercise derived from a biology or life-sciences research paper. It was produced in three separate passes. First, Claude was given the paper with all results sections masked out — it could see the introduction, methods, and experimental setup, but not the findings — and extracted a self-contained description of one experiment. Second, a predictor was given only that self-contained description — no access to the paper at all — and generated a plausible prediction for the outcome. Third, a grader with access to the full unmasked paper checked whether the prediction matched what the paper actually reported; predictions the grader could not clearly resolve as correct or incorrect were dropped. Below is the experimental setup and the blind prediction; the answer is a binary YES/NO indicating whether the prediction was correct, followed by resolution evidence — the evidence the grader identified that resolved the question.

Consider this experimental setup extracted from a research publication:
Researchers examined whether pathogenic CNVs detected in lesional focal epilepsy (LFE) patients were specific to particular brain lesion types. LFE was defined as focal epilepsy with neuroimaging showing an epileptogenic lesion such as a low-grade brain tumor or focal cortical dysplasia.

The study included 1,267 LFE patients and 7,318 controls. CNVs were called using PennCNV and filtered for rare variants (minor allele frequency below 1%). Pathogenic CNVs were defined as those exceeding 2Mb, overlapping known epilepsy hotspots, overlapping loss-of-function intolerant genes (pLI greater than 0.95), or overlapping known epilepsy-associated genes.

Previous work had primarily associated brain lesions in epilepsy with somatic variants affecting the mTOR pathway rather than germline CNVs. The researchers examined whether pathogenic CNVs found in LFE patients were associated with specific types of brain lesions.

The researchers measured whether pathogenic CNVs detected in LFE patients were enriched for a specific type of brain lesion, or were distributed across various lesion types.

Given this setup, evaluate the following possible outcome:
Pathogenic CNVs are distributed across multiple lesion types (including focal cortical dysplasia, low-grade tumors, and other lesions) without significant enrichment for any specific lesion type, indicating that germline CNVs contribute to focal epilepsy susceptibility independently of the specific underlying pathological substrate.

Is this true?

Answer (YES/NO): YES